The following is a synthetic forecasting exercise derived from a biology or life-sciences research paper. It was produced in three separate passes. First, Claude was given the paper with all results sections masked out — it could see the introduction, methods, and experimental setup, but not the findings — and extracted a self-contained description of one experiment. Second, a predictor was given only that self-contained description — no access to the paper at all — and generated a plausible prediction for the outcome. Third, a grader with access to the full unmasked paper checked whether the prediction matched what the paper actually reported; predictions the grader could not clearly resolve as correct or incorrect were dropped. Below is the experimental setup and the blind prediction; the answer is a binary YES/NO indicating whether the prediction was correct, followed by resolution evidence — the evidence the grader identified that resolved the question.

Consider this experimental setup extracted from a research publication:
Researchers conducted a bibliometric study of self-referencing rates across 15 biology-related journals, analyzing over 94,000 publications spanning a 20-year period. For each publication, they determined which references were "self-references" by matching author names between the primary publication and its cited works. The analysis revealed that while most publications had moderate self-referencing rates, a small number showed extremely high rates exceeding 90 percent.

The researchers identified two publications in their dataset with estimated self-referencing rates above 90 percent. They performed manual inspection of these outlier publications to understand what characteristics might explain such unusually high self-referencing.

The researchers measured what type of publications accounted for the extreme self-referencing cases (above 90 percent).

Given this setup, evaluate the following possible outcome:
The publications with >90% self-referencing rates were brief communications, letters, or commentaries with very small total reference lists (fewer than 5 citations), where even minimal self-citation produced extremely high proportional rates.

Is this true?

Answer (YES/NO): NO